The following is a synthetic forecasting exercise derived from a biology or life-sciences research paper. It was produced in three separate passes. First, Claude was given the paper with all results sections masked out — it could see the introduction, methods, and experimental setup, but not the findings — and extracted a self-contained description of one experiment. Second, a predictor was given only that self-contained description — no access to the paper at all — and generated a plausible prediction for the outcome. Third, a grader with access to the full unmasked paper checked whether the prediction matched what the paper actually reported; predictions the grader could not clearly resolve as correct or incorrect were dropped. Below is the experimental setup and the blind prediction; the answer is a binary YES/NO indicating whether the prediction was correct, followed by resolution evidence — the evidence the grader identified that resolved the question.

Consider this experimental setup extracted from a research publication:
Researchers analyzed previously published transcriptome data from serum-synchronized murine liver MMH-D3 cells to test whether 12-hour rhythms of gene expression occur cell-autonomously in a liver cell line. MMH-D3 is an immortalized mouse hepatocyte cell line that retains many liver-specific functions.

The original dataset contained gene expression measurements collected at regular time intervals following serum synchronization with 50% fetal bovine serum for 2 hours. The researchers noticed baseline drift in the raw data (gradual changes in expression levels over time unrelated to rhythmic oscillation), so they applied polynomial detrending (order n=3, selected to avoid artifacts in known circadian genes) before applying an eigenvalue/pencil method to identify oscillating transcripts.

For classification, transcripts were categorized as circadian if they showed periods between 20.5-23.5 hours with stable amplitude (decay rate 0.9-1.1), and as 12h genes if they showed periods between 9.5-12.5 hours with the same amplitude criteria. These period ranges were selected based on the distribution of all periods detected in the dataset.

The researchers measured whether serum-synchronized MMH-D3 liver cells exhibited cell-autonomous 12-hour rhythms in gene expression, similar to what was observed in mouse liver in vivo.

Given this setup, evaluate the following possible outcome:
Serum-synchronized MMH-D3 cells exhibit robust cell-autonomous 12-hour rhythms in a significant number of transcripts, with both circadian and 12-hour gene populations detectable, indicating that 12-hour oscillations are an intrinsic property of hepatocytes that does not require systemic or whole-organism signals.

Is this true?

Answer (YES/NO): YES